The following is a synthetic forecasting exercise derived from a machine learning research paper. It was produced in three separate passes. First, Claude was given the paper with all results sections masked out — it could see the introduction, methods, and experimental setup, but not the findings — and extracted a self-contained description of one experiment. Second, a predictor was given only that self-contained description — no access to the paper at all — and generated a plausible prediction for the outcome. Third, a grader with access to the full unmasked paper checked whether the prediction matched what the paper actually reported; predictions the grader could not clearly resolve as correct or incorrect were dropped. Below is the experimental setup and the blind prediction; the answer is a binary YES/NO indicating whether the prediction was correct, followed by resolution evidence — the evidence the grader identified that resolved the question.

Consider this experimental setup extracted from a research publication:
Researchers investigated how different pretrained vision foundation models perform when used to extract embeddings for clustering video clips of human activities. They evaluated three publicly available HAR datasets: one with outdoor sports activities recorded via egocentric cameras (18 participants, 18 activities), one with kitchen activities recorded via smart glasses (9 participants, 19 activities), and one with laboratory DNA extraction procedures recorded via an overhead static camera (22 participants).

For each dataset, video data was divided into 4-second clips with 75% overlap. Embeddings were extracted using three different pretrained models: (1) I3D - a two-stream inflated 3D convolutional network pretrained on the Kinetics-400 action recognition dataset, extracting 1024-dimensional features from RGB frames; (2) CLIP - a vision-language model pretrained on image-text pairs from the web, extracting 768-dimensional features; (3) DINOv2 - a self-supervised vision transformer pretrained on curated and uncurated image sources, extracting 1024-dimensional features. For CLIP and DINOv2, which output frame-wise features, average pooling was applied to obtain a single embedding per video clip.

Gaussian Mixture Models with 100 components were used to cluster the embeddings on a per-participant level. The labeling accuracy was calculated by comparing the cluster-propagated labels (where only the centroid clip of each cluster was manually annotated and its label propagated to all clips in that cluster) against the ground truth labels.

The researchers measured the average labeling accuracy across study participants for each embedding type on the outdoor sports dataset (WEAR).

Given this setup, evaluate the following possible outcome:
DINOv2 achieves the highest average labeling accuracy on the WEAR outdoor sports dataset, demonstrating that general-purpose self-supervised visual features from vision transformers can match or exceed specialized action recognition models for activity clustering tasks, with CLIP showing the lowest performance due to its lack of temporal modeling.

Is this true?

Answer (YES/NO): NO